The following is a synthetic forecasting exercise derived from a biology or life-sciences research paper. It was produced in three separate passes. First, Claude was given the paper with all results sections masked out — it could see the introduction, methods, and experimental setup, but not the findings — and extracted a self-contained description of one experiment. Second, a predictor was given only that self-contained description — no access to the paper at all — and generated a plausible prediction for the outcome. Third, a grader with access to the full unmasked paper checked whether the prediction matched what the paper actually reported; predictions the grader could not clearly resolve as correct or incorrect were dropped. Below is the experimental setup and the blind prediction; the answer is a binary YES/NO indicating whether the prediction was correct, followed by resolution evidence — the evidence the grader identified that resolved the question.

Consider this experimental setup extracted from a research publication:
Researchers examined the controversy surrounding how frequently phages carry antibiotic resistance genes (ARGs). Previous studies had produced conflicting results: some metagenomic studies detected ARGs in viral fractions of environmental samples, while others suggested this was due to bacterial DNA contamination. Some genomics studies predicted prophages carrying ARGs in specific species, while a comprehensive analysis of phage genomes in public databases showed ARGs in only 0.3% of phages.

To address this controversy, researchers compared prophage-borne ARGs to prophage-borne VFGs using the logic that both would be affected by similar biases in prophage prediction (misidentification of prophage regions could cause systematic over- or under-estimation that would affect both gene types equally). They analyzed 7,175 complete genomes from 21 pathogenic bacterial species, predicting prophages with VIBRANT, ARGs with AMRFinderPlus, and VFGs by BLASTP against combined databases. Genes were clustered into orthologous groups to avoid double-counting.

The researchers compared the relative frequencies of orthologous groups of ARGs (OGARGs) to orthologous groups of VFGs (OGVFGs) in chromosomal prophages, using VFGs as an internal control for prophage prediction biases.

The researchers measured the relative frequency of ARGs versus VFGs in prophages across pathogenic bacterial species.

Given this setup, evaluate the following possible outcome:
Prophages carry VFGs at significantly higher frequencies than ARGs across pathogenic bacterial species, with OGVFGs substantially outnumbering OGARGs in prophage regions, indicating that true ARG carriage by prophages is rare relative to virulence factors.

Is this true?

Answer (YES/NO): NO